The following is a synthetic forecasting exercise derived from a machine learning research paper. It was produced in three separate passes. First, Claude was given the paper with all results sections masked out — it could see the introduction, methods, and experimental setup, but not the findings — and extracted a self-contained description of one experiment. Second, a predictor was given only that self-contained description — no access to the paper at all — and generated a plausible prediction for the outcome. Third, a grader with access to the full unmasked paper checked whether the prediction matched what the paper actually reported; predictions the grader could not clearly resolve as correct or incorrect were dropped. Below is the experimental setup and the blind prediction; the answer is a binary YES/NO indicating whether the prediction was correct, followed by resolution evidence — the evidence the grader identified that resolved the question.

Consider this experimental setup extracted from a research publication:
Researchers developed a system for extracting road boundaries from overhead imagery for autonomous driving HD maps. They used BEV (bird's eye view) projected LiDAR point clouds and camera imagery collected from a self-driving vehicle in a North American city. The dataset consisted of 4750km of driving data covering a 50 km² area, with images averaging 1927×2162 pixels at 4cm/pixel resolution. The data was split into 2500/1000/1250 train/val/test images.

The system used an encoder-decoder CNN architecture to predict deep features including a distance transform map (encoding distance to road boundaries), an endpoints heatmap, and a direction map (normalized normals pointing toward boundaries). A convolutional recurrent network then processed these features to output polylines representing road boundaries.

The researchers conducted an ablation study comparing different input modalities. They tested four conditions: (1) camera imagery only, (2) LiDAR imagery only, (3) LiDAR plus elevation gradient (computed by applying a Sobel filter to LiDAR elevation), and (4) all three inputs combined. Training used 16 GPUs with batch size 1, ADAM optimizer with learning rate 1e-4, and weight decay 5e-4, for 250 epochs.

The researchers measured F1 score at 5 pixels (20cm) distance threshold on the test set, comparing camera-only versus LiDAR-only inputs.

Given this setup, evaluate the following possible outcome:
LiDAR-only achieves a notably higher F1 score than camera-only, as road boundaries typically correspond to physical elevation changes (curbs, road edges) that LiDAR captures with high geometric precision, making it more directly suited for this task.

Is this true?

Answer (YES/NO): YES